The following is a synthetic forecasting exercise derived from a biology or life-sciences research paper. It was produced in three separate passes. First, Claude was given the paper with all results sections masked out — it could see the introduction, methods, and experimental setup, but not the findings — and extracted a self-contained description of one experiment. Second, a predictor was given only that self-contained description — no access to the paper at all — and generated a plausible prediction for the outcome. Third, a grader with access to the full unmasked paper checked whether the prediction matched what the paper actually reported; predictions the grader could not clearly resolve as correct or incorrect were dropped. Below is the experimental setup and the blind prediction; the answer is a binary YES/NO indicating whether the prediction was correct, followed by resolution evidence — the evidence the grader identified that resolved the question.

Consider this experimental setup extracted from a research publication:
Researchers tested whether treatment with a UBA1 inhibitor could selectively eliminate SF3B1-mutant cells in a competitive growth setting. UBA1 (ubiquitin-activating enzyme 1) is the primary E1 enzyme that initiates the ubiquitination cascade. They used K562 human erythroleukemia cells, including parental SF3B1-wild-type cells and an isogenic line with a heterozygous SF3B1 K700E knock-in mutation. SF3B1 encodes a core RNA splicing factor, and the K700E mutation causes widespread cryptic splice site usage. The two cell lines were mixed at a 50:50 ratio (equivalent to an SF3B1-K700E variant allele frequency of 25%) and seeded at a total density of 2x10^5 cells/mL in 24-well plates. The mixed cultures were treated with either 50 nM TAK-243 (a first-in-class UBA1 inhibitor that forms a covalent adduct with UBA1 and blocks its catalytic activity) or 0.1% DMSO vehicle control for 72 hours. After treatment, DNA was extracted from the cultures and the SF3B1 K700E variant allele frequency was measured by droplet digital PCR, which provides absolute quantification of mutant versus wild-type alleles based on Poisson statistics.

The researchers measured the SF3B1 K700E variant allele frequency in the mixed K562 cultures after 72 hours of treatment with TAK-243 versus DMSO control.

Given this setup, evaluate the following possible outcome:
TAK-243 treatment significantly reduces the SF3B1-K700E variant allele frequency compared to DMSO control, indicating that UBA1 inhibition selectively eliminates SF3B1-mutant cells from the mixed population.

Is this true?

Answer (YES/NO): YES